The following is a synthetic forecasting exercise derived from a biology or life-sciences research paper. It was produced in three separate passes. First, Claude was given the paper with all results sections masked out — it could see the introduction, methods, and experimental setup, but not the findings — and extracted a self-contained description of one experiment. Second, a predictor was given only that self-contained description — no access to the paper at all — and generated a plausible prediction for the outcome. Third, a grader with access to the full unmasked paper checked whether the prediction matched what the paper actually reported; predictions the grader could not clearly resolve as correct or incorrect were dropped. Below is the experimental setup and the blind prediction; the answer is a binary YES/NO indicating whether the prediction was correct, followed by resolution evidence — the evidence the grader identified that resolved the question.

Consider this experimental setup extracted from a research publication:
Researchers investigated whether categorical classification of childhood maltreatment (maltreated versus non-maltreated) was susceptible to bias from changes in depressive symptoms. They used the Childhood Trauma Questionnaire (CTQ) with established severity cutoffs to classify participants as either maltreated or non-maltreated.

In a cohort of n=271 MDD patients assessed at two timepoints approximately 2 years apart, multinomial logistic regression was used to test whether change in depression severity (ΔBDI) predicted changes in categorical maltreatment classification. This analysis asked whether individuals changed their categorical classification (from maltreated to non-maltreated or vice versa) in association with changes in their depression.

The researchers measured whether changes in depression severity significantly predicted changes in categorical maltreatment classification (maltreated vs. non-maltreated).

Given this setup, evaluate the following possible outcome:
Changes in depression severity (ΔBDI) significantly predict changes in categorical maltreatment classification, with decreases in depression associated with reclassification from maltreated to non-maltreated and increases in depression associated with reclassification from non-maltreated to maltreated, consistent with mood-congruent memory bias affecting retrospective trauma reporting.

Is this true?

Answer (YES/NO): NO